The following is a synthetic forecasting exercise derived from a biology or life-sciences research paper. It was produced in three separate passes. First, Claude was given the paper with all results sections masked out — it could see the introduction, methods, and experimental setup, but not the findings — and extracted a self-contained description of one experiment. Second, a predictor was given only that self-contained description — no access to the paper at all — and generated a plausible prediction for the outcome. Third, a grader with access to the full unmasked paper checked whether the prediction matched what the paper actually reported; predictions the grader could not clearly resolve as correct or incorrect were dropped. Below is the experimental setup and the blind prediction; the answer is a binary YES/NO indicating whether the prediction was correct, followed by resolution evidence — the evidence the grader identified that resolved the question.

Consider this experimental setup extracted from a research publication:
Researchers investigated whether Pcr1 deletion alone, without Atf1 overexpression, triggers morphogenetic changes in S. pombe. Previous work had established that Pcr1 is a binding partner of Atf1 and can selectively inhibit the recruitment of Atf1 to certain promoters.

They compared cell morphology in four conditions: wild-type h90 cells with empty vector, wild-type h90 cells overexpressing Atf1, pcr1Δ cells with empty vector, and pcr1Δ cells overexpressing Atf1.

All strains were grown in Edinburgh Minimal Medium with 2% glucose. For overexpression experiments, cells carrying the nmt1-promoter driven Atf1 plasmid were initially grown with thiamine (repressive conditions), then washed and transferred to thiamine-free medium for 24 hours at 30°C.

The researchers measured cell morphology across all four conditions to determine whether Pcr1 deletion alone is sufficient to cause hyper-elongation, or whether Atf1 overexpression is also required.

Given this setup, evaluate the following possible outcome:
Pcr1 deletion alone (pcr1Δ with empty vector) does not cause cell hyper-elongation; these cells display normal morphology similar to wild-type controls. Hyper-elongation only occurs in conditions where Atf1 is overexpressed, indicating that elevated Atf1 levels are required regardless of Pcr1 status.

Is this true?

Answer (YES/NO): YES